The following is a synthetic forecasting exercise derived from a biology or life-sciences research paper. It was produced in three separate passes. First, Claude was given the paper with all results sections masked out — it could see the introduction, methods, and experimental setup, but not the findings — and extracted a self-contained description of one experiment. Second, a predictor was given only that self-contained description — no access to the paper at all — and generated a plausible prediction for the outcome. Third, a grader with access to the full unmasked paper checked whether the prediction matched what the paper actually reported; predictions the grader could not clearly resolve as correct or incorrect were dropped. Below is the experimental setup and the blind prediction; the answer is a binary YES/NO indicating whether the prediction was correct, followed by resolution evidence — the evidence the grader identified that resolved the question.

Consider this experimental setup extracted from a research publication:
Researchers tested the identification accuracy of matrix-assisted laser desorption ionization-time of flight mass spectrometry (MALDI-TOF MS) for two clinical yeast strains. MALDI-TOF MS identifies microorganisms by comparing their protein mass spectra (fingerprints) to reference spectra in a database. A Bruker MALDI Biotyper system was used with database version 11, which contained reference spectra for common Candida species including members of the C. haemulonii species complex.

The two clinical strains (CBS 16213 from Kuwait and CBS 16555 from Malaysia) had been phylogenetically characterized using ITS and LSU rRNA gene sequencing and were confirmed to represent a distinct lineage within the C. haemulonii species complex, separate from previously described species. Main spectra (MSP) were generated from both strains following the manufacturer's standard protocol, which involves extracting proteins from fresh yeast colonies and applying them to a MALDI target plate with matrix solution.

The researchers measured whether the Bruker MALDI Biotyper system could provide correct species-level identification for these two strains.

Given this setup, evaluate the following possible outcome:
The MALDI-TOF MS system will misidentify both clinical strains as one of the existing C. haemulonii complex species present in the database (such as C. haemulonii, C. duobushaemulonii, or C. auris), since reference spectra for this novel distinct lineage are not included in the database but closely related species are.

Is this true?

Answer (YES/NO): NO